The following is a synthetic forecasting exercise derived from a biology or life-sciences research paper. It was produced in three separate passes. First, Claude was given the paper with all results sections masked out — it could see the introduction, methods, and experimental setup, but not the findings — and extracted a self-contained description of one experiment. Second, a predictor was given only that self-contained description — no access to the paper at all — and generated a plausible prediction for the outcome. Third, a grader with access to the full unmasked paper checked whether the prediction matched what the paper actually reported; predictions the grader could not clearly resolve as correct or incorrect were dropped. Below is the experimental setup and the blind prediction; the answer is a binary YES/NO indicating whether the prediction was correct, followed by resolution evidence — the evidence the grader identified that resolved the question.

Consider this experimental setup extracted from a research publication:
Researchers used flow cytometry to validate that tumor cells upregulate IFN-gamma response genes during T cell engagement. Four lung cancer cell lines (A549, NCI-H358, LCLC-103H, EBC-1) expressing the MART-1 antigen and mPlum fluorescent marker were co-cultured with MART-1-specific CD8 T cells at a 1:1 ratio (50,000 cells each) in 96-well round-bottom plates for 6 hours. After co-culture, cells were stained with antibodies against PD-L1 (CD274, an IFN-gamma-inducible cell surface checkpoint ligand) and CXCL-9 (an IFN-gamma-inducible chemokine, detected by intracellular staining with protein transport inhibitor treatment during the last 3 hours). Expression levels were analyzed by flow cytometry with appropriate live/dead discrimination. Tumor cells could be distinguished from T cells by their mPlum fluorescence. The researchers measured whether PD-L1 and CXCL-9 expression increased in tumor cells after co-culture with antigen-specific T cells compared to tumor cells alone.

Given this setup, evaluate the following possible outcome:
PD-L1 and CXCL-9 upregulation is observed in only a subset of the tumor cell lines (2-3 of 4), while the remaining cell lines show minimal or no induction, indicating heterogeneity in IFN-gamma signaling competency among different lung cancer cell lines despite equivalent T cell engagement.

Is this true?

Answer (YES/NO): NO